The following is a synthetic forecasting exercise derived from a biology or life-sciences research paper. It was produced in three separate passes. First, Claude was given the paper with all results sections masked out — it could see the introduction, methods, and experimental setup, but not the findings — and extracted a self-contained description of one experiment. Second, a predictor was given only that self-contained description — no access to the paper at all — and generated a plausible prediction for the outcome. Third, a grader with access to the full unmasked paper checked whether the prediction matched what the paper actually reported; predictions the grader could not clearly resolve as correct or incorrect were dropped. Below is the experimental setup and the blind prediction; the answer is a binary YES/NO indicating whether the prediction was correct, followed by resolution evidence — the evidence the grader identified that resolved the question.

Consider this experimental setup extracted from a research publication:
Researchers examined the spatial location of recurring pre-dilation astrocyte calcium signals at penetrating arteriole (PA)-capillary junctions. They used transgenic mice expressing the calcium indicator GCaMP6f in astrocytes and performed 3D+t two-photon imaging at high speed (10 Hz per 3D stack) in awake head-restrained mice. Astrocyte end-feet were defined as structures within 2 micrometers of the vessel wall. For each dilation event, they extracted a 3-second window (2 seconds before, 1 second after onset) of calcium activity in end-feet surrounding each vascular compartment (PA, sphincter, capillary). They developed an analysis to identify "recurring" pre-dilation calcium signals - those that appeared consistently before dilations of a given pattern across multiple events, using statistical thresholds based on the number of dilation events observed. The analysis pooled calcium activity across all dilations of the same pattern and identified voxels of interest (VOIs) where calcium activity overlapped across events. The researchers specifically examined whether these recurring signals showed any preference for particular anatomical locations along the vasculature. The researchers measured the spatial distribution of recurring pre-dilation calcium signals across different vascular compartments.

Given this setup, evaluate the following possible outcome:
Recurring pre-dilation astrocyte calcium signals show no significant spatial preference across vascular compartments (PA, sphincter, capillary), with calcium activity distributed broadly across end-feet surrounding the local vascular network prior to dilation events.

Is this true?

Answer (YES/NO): NO